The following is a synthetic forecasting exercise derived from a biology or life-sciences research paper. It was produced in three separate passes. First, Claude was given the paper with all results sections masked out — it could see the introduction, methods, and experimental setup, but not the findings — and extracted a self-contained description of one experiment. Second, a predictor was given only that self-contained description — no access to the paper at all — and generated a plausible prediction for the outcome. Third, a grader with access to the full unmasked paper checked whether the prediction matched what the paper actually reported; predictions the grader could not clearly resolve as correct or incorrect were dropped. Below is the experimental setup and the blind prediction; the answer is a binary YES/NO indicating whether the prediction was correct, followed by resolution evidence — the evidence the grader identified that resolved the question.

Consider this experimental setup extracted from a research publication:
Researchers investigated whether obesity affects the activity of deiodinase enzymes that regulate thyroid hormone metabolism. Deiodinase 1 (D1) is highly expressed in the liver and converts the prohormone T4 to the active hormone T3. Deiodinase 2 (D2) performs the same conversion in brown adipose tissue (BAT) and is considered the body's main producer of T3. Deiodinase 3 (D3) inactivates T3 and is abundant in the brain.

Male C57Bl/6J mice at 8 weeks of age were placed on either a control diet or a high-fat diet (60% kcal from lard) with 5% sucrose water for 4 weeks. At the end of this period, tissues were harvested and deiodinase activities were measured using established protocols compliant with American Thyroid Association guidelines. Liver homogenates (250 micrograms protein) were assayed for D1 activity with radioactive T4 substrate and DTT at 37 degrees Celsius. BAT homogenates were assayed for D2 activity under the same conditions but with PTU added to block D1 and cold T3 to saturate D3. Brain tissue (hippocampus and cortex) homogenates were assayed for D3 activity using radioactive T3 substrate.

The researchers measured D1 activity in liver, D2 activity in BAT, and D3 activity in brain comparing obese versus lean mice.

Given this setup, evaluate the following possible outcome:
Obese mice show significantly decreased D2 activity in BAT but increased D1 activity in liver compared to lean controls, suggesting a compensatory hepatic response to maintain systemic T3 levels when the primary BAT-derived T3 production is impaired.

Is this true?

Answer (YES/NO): NO